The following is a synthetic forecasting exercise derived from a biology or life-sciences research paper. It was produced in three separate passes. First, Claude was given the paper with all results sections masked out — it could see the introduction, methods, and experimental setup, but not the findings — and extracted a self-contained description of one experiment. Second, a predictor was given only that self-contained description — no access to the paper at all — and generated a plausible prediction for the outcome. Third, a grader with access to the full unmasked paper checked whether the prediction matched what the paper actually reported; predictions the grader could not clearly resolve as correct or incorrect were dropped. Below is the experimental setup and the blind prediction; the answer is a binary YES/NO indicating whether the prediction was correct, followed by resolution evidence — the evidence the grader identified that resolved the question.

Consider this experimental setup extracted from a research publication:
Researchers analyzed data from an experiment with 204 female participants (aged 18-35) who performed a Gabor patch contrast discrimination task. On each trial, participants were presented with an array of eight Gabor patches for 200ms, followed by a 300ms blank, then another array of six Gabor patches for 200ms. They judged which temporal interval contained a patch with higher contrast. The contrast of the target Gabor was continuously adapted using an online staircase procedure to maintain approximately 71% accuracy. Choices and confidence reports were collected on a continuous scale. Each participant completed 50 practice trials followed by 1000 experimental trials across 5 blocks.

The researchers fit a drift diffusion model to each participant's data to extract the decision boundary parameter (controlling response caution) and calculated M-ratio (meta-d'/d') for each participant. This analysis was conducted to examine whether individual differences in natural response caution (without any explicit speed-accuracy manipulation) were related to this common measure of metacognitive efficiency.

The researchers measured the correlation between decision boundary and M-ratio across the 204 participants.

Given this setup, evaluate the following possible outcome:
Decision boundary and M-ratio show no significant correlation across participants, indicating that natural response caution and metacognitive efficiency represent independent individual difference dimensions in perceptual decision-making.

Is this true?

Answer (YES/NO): NO